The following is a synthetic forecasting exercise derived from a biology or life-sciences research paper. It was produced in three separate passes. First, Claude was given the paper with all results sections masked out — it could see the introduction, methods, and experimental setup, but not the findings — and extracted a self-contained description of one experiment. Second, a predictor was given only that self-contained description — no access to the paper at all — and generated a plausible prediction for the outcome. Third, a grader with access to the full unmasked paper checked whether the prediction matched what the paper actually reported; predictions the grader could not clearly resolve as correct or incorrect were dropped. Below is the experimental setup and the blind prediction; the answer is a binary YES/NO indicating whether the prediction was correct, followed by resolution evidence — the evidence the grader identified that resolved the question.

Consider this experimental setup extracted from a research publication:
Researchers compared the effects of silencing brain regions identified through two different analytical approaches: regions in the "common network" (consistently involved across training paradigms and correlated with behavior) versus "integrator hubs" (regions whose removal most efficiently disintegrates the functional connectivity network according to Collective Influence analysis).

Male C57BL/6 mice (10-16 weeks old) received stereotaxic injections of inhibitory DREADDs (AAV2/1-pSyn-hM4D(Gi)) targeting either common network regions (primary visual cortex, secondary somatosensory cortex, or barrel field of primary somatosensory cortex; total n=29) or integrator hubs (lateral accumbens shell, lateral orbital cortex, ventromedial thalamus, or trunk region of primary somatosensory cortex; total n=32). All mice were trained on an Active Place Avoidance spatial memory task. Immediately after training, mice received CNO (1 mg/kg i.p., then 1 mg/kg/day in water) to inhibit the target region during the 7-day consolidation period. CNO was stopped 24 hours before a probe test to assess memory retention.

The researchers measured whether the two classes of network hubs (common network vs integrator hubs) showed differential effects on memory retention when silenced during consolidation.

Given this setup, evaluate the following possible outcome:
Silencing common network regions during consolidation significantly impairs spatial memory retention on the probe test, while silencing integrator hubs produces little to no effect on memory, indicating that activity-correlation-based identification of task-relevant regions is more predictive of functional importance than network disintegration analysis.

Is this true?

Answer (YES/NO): NO